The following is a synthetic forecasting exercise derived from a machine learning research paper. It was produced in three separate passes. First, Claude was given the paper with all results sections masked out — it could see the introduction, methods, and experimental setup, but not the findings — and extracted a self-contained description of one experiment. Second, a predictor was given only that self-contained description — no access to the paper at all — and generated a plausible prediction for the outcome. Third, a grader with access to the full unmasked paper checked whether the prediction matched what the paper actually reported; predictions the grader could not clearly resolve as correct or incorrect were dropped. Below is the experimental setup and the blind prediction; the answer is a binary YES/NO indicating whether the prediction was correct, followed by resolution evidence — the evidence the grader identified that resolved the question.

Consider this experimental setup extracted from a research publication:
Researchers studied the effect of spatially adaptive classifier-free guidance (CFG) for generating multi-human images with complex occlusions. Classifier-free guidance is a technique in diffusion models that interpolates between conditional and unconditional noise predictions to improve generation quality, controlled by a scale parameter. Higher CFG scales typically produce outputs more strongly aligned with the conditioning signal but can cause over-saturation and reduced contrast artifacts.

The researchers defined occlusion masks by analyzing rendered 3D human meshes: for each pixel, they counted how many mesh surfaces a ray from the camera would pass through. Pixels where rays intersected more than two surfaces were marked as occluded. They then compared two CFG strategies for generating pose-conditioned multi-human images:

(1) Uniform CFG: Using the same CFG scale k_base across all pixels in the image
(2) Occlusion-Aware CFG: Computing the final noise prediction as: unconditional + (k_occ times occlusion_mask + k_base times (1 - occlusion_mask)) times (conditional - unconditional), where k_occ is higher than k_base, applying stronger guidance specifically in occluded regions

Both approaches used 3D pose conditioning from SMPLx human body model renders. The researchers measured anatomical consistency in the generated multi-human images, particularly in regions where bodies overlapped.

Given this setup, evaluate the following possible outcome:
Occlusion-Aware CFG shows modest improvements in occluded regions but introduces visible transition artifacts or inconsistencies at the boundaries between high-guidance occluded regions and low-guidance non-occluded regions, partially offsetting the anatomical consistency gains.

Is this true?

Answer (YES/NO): NO